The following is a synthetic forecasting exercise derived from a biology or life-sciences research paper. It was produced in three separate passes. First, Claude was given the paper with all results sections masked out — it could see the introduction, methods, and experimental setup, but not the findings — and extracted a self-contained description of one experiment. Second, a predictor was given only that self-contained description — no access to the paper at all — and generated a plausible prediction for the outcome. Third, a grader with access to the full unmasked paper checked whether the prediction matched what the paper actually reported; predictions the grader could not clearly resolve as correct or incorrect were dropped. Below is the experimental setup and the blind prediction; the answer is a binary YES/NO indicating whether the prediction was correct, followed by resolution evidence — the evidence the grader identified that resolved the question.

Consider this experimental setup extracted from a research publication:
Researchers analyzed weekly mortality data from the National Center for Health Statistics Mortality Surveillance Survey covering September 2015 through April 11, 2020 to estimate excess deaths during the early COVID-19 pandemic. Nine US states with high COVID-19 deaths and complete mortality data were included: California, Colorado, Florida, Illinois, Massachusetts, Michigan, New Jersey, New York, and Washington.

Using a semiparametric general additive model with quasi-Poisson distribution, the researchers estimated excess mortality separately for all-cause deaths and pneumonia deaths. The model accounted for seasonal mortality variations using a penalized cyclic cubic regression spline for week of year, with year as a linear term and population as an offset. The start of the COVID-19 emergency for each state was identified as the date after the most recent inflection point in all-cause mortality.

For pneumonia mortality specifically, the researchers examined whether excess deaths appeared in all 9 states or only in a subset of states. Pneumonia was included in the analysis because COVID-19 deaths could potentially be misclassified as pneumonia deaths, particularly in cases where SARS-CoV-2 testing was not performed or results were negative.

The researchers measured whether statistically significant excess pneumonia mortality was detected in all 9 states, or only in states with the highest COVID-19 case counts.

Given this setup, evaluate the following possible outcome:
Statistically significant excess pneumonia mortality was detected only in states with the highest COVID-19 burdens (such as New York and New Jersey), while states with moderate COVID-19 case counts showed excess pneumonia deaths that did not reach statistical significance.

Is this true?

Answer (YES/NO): NO